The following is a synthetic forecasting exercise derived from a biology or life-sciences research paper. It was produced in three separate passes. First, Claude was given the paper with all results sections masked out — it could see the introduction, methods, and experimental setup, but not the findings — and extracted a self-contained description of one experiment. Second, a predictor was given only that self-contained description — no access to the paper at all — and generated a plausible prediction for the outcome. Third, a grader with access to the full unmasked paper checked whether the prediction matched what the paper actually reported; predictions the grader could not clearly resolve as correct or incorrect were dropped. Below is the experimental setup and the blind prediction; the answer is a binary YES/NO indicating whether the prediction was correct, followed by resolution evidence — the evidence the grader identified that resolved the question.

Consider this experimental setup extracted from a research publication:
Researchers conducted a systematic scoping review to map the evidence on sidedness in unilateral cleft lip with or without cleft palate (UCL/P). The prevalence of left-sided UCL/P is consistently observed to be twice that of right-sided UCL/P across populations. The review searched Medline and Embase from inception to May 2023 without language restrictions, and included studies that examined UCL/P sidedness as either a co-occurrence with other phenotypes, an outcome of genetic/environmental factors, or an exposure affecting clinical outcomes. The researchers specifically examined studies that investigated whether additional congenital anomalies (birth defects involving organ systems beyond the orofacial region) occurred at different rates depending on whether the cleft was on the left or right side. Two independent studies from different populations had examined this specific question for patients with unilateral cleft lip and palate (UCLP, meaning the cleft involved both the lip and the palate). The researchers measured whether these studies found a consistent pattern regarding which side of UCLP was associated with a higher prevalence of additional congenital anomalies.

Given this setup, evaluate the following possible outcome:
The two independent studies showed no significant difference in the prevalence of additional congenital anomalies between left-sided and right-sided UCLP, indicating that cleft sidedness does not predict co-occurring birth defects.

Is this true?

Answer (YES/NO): NO